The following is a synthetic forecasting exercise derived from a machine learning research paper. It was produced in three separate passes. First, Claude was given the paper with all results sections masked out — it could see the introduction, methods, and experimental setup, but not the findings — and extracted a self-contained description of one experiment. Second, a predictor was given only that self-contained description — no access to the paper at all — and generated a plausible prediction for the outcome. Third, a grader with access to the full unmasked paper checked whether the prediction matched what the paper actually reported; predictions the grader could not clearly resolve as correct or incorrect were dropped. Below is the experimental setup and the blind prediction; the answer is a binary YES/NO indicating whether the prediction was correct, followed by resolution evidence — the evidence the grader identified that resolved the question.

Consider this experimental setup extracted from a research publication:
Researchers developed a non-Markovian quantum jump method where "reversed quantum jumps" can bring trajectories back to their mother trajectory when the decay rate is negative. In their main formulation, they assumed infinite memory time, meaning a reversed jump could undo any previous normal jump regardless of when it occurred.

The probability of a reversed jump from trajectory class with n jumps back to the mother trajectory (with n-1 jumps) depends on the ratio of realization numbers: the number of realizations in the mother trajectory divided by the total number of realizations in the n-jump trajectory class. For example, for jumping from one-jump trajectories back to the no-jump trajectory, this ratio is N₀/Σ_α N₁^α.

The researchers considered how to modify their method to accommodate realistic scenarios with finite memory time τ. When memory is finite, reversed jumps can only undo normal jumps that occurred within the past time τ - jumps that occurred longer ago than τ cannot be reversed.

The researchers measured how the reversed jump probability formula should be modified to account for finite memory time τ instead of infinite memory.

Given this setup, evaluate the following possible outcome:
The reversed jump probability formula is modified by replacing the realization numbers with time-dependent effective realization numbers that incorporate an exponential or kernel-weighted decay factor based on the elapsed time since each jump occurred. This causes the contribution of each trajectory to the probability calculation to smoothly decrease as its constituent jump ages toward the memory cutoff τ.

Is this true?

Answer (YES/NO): NO